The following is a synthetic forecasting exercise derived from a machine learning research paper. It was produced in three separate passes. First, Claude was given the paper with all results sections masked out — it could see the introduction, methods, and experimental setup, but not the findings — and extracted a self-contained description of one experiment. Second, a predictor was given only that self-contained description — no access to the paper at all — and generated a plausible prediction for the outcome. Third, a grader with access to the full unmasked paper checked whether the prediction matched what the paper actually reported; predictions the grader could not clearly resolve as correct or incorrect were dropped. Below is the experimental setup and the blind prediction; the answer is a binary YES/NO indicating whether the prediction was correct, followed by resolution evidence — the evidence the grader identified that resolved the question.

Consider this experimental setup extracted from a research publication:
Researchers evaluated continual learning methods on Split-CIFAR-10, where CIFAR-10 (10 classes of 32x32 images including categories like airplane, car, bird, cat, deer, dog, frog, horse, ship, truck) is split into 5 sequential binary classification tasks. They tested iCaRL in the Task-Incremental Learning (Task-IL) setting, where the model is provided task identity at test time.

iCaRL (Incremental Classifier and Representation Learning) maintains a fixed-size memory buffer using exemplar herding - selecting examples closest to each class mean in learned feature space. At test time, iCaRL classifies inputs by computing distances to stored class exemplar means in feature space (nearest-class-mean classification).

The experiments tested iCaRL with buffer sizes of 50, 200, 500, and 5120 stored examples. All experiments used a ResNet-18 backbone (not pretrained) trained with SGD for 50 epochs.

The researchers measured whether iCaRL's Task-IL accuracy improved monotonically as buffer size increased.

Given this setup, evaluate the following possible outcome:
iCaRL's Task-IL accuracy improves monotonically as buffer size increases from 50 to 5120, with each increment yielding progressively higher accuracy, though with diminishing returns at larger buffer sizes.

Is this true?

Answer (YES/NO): NO